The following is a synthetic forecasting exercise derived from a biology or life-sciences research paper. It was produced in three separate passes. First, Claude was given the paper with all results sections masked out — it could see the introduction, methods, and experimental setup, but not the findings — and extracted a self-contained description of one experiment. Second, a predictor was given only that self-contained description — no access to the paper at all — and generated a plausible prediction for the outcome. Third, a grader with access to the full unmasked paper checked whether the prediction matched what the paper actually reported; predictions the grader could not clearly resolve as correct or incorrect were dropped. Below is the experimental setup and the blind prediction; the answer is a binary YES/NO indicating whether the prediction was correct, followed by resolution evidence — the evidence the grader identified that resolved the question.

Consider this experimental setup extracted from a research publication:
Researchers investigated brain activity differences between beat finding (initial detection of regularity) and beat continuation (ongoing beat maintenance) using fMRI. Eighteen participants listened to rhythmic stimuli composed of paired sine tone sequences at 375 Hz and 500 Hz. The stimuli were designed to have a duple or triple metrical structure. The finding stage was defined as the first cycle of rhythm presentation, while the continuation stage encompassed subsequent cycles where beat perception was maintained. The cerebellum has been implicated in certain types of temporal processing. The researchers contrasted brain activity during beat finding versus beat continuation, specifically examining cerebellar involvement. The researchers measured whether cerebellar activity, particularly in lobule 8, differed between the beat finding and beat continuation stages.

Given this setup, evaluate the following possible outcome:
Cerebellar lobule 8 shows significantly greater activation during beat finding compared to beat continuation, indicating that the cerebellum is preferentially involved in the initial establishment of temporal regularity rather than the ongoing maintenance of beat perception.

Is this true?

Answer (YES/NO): YES